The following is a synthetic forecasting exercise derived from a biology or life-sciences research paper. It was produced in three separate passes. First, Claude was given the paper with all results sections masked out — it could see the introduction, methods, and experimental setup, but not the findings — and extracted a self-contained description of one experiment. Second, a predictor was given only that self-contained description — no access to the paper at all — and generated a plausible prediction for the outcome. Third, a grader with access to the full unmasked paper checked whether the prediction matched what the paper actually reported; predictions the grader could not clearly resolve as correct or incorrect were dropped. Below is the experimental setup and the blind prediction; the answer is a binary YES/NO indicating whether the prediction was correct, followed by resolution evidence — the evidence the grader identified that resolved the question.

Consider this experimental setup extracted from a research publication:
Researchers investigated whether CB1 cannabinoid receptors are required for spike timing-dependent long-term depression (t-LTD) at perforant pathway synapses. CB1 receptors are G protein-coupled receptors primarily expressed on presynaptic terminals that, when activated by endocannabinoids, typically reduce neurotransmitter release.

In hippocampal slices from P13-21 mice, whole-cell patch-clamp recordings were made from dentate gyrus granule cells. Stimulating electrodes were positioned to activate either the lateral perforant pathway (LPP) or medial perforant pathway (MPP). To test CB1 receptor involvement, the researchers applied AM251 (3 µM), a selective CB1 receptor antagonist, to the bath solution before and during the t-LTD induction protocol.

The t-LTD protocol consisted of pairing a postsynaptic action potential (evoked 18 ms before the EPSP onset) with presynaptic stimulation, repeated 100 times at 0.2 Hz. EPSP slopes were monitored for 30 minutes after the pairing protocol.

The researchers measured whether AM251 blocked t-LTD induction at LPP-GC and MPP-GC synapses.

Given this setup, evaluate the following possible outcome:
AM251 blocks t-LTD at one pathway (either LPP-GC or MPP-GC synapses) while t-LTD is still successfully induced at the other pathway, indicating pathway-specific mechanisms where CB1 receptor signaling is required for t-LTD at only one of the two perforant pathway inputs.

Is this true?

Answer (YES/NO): NO